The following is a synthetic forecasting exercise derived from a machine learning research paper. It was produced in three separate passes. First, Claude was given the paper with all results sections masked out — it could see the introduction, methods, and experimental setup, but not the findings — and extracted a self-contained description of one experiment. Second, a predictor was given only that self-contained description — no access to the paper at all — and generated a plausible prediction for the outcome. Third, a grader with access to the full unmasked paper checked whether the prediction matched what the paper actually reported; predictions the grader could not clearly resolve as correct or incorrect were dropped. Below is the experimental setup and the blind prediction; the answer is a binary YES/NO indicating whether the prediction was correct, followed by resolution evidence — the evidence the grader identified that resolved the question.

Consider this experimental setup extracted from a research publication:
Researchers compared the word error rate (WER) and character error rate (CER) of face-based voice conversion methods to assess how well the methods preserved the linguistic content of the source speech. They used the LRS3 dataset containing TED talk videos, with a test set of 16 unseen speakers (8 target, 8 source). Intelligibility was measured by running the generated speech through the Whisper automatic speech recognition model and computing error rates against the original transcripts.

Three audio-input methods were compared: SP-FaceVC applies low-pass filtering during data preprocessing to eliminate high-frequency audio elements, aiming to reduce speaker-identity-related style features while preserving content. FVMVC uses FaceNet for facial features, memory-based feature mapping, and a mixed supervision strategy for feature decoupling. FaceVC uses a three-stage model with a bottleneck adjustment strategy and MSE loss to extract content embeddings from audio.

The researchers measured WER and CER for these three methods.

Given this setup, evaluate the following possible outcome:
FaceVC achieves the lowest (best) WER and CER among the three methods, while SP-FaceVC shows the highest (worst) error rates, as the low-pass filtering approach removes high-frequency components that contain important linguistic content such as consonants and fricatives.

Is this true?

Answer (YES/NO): YES